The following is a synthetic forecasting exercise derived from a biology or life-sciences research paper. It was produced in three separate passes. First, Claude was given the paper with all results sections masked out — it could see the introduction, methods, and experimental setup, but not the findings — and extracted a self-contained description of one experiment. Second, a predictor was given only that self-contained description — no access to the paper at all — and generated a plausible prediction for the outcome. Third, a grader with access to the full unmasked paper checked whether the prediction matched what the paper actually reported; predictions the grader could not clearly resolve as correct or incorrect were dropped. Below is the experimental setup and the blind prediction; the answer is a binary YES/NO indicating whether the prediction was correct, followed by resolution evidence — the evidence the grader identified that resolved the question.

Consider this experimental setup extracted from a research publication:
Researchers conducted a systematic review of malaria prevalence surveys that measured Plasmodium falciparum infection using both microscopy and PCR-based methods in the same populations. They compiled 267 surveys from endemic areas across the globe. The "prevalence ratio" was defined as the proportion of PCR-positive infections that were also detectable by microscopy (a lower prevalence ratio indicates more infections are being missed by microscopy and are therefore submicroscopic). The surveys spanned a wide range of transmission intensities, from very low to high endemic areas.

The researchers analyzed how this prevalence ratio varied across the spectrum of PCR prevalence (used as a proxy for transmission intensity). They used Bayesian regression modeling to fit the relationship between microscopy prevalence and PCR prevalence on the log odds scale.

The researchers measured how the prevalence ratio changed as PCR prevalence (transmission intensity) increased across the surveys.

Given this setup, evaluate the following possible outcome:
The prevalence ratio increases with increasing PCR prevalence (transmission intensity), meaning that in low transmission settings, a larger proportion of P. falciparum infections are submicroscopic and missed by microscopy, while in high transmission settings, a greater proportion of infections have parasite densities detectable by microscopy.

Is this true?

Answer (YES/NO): YES